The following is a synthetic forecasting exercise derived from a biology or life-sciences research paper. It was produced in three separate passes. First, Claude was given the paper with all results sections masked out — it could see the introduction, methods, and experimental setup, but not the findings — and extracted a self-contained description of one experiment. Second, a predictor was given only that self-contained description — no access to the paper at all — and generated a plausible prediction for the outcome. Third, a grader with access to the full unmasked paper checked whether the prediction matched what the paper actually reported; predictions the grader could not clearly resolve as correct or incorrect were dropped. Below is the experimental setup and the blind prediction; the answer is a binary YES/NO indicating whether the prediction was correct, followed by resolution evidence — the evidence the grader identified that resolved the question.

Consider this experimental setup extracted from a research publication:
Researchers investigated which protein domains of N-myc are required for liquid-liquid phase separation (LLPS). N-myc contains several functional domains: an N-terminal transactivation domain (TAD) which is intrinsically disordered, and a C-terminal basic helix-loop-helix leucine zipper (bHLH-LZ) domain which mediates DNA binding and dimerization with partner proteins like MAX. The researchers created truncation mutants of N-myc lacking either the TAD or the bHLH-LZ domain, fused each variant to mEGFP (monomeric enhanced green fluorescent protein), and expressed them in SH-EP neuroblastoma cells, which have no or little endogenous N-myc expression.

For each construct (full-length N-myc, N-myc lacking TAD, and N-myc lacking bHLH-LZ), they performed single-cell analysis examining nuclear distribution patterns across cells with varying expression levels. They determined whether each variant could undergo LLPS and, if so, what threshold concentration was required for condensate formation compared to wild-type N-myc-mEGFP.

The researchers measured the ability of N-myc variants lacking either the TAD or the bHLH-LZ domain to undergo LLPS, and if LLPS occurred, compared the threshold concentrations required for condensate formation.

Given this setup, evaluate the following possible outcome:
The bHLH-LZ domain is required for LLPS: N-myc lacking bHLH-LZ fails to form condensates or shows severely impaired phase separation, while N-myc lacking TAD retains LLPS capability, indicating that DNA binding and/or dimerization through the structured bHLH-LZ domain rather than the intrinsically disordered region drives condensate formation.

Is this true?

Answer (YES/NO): NO